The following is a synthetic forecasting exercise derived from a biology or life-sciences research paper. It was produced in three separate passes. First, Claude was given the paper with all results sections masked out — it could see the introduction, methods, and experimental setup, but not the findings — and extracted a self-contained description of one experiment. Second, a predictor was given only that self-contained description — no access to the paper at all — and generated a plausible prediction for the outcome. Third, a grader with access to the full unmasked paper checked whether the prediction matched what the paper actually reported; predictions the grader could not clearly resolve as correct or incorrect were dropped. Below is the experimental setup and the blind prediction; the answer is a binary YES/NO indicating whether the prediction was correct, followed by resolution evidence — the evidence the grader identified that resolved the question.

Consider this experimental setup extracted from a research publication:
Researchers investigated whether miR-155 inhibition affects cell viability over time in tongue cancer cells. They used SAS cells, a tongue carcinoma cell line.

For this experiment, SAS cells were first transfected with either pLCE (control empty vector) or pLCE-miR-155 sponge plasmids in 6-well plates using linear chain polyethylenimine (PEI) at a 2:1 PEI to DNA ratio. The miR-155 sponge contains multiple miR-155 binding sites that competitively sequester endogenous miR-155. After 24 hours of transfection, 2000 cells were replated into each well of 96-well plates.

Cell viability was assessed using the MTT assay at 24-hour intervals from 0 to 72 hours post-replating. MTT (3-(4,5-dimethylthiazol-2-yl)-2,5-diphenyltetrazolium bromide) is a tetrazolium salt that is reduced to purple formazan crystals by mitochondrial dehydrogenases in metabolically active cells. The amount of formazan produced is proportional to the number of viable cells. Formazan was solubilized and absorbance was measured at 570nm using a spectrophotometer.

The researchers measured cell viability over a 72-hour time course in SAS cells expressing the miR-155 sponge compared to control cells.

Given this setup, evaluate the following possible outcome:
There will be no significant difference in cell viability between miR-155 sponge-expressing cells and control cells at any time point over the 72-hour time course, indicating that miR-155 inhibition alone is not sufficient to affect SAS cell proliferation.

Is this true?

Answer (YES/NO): NO